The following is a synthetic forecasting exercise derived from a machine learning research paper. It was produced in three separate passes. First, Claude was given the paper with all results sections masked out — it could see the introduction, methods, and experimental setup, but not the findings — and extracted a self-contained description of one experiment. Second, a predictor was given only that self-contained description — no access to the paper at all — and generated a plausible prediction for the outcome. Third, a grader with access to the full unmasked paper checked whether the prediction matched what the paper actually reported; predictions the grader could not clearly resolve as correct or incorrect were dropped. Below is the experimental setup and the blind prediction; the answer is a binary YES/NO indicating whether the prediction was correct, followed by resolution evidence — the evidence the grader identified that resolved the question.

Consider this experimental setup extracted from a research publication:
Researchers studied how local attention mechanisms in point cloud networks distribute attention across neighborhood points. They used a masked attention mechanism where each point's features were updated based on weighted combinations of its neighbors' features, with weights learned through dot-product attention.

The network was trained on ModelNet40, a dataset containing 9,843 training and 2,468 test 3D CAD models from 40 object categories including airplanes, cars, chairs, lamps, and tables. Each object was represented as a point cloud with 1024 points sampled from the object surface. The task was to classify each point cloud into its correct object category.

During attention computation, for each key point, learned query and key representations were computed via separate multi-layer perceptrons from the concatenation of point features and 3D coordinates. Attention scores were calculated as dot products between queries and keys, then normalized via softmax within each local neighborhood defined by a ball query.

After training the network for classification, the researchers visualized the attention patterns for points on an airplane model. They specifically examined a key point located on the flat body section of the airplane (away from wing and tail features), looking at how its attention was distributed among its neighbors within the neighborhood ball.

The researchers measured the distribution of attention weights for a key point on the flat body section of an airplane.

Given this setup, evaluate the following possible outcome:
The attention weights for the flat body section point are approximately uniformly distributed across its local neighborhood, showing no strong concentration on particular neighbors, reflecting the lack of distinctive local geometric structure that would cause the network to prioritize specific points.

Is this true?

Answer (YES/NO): NO